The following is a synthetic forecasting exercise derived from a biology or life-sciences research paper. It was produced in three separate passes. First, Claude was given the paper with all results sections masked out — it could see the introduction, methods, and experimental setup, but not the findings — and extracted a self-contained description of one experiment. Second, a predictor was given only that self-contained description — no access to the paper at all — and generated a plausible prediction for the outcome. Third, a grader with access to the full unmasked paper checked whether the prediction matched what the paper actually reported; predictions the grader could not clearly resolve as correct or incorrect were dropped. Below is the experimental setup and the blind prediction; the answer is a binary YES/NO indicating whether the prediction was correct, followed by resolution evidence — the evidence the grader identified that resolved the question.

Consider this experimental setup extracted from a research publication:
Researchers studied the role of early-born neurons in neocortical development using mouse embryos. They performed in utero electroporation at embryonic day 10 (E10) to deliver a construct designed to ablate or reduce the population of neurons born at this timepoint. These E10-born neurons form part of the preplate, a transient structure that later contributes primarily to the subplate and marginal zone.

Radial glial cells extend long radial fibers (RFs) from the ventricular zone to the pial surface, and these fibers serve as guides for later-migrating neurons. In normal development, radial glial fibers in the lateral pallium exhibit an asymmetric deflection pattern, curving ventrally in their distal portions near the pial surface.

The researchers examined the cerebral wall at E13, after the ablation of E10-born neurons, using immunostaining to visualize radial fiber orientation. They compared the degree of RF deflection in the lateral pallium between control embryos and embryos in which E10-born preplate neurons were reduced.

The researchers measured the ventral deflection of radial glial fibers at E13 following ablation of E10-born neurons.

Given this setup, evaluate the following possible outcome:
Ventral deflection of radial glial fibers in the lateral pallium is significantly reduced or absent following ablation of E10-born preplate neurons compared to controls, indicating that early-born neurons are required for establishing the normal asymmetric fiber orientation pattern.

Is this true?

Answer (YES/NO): YES